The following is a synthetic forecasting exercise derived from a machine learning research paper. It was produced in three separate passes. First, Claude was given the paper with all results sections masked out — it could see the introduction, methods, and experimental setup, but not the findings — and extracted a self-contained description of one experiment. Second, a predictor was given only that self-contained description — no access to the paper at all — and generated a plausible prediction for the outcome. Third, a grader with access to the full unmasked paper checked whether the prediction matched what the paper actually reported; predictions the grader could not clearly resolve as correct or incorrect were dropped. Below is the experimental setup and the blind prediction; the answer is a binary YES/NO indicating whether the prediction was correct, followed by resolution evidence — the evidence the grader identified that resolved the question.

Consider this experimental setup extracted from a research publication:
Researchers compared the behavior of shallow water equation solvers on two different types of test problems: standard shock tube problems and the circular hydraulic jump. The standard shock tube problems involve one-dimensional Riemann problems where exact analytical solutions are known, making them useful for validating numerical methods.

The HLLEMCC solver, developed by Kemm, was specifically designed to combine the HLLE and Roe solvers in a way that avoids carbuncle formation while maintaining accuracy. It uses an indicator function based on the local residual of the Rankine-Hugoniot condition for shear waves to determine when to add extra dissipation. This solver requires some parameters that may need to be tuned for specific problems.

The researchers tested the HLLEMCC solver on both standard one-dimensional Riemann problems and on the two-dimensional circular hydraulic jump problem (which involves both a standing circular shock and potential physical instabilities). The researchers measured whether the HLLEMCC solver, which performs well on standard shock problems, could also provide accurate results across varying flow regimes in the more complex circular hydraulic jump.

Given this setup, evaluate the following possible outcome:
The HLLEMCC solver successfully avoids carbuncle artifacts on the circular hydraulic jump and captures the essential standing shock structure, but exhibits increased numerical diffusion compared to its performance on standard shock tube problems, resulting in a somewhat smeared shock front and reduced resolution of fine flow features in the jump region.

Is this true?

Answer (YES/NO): NO